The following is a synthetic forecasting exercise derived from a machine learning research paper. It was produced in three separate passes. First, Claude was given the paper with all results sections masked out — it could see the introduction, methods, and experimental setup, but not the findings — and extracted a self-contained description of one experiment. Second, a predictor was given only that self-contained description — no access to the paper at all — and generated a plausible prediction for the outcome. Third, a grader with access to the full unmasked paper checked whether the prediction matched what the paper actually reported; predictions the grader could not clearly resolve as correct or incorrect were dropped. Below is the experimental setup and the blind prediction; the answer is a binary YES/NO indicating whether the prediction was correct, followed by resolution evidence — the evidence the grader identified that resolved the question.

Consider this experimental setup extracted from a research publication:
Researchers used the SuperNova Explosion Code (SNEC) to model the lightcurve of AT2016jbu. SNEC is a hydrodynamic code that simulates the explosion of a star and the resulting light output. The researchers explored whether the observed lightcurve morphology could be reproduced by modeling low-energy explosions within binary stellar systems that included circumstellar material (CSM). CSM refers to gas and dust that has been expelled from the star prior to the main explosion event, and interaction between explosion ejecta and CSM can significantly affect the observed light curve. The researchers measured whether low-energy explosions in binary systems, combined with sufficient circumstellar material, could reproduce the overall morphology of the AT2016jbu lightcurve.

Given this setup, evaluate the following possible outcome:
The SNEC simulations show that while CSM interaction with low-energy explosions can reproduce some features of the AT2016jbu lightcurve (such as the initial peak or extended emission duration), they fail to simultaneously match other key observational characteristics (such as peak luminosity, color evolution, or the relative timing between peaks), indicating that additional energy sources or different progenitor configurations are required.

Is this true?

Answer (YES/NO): NO